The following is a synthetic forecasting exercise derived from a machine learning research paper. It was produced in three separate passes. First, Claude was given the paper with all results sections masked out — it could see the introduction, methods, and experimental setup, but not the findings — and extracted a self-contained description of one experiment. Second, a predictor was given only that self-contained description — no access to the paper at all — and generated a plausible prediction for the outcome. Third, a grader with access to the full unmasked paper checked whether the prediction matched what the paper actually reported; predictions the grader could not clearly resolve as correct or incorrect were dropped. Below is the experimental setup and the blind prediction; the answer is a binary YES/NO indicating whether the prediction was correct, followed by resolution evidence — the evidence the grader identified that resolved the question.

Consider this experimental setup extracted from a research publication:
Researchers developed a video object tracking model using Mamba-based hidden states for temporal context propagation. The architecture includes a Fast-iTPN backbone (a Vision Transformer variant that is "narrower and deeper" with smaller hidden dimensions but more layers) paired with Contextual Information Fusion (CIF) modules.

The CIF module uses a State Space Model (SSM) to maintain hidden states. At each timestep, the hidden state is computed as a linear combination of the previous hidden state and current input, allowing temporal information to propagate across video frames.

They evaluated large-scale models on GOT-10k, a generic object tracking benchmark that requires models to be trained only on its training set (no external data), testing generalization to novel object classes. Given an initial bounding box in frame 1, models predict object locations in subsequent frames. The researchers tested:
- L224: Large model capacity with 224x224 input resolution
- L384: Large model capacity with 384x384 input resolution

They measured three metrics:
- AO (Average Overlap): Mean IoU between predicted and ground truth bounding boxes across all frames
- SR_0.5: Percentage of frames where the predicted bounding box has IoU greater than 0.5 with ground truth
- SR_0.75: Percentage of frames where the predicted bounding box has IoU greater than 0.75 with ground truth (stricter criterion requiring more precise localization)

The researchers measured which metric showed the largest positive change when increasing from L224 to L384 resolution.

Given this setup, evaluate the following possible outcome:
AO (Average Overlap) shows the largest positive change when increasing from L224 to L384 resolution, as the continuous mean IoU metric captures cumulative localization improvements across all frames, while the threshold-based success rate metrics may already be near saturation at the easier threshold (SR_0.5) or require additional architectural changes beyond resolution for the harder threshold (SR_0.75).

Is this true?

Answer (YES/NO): NO